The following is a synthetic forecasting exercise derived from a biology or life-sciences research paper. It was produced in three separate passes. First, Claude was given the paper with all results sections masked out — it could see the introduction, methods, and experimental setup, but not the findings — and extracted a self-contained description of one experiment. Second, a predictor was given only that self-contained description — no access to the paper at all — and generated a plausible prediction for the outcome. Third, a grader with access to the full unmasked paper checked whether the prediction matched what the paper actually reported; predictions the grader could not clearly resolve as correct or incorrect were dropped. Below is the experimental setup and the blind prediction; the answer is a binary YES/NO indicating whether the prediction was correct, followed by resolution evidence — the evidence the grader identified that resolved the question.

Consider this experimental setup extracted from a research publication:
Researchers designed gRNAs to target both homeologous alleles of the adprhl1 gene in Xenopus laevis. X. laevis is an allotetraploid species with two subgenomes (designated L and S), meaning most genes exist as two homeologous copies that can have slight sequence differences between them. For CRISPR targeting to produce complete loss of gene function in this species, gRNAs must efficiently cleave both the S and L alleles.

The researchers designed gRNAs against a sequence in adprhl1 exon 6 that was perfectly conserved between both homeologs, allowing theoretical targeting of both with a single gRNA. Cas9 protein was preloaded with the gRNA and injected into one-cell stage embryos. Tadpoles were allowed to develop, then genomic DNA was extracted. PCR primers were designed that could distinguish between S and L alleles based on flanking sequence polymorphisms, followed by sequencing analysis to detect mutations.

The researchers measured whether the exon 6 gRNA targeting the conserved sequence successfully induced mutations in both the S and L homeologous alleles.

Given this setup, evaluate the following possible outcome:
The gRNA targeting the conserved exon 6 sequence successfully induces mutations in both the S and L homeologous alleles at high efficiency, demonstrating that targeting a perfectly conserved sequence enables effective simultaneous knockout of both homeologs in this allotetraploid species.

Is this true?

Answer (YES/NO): YES